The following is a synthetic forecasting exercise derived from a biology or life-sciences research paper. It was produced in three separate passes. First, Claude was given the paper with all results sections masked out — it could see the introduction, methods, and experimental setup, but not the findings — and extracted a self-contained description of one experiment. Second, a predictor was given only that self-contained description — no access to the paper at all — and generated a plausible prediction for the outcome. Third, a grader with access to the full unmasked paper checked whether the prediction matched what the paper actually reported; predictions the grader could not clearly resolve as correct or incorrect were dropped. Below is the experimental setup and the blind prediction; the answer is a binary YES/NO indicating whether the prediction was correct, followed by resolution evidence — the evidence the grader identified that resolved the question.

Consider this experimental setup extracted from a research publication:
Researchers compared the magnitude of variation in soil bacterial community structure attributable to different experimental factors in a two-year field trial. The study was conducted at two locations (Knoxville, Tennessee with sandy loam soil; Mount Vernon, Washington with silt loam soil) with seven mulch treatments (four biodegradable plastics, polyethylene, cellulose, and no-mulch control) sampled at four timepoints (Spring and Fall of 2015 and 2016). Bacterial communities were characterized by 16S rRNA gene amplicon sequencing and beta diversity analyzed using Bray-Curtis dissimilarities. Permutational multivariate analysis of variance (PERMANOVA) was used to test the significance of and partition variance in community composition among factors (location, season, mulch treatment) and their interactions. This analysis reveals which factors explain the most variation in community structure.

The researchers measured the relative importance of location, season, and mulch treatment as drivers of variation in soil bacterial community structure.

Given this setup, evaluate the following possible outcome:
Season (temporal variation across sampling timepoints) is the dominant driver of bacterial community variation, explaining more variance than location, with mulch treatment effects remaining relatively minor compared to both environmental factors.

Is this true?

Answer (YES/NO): NO